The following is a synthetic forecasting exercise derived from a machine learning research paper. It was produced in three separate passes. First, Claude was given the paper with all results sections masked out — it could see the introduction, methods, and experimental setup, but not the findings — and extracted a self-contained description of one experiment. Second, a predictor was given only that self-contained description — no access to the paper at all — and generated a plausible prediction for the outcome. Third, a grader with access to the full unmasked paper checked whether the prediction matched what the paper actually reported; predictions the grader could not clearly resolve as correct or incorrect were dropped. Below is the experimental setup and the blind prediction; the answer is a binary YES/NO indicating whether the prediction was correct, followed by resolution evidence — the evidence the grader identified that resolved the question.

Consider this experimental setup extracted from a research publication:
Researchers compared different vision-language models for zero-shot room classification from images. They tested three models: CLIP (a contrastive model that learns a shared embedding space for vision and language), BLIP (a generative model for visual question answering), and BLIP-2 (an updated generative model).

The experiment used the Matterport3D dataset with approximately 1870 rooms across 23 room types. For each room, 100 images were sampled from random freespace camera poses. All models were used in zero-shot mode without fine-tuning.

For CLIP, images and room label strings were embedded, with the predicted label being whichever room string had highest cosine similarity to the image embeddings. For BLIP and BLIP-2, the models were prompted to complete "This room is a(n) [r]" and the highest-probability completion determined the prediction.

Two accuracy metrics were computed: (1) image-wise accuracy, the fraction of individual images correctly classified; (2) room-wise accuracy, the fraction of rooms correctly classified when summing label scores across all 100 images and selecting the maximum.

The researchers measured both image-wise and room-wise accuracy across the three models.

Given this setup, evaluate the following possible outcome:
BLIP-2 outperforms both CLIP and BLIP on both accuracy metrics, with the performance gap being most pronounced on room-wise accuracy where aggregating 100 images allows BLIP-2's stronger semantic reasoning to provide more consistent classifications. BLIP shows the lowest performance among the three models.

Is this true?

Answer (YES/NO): NO